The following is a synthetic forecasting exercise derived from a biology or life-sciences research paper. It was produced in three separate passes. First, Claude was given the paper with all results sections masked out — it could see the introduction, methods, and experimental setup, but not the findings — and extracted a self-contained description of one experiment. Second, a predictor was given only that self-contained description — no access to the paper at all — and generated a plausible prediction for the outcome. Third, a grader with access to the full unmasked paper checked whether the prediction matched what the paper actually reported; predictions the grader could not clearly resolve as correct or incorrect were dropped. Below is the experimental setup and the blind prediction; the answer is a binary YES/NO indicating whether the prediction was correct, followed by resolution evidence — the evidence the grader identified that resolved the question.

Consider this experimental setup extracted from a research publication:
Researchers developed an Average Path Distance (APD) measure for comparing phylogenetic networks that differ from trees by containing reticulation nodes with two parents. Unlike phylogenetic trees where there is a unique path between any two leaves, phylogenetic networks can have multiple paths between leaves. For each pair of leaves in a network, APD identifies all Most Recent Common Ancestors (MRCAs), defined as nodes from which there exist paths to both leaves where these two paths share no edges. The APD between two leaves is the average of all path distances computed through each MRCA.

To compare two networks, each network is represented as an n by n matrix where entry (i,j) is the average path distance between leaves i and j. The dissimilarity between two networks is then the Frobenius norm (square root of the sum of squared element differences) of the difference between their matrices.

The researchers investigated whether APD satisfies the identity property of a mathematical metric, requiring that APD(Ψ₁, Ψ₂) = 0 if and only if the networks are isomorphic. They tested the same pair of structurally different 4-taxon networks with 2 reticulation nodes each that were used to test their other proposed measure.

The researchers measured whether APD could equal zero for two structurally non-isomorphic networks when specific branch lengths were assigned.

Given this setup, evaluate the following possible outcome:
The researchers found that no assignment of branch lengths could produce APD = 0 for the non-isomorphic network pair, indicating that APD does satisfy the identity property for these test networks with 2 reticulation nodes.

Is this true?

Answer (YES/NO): NO